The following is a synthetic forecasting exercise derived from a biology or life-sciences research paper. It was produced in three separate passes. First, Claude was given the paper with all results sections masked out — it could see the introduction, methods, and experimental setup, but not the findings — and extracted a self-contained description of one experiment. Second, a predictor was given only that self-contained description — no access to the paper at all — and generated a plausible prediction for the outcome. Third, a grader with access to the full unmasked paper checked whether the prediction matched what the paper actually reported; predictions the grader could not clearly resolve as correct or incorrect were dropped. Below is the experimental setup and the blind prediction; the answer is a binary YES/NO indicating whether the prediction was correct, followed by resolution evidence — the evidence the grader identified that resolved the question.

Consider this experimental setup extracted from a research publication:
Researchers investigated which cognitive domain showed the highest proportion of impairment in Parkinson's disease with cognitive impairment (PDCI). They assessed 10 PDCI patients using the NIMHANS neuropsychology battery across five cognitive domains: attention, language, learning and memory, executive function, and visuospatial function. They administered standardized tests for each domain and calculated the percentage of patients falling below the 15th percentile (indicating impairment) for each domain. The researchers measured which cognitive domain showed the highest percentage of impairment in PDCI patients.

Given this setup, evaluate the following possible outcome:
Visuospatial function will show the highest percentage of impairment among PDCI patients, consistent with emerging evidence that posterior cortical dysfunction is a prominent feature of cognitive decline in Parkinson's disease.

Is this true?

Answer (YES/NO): NO